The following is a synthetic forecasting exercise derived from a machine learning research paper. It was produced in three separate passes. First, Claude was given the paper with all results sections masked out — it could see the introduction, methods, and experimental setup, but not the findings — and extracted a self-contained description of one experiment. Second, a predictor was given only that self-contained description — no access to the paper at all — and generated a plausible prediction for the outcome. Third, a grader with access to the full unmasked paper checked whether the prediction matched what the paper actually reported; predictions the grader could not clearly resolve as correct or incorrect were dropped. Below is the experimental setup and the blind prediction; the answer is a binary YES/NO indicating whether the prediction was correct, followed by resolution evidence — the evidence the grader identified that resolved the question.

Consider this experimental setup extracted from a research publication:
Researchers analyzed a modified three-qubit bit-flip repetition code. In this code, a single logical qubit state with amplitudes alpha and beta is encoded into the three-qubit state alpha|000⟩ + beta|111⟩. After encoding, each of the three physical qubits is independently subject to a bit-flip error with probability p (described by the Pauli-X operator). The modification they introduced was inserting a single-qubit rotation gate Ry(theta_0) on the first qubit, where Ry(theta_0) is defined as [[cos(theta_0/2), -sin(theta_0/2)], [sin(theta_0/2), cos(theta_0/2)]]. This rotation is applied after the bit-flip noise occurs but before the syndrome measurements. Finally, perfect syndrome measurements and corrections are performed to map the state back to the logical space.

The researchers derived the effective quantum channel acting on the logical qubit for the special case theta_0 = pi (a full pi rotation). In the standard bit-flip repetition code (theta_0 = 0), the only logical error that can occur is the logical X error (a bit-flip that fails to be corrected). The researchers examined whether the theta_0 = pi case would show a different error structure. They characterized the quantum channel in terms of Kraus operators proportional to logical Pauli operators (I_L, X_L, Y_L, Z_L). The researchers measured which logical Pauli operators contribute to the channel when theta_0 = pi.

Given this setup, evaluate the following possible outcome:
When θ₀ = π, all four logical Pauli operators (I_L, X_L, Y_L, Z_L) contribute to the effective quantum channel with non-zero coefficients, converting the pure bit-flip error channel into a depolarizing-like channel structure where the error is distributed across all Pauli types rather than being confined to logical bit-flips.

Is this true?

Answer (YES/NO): NO